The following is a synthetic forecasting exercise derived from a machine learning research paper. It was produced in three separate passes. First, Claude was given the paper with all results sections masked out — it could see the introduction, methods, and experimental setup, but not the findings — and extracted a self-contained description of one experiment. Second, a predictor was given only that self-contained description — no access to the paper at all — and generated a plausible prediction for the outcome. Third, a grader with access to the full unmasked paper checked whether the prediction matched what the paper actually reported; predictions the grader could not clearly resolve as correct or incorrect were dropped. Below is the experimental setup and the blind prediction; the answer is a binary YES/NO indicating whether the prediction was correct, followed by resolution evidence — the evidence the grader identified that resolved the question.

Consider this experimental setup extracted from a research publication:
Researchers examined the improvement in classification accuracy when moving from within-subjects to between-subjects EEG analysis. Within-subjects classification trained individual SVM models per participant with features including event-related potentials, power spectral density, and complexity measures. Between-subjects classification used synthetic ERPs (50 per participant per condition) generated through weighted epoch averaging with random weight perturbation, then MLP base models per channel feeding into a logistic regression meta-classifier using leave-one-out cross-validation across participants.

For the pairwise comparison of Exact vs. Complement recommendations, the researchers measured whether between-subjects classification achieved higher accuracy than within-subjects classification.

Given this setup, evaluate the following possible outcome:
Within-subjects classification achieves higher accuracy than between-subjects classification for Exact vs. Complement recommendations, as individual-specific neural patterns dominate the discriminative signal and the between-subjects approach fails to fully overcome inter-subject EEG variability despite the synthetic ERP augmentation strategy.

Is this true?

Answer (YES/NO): NO